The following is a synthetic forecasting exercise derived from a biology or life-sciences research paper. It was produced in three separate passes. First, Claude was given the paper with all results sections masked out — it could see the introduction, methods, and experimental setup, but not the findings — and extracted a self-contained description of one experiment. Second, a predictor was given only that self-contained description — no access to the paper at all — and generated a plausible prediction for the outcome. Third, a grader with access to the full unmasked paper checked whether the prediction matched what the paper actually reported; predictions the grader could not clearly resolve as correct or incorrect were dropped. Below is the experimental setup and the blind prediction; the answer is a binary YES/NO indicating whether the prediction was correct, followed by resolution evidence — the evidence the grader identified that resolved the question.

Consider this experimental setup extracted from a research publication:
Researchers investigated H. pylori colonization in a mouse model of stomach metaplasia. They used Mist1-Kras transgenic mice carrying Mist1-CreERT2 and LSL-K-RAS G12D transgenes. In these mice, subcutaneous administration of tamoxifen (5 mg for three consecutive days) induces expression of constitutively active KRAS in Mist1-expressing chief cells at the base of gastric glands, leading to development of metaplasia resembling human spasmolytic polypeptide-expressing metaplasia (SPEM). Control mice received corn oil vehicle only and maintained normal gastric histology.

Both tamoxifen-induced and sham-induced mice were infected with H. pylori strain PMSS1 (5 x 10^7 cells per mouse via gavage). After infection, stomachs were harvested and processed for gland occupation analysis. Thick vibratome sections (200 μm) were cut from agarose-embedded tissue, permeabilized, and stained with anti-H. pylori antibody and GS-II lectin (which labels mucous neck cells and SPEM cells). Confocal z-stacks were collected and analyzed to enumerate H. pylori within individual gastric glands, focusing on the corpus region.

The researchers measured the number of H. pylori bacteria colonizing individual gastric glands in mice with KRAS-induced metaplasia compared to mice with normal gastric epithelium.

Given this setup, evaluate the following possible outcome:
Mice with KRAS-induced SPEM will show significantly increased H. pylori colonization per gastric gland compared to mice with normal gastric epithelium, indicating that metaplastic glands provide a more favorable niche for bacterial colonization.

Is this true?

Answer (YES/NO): YES